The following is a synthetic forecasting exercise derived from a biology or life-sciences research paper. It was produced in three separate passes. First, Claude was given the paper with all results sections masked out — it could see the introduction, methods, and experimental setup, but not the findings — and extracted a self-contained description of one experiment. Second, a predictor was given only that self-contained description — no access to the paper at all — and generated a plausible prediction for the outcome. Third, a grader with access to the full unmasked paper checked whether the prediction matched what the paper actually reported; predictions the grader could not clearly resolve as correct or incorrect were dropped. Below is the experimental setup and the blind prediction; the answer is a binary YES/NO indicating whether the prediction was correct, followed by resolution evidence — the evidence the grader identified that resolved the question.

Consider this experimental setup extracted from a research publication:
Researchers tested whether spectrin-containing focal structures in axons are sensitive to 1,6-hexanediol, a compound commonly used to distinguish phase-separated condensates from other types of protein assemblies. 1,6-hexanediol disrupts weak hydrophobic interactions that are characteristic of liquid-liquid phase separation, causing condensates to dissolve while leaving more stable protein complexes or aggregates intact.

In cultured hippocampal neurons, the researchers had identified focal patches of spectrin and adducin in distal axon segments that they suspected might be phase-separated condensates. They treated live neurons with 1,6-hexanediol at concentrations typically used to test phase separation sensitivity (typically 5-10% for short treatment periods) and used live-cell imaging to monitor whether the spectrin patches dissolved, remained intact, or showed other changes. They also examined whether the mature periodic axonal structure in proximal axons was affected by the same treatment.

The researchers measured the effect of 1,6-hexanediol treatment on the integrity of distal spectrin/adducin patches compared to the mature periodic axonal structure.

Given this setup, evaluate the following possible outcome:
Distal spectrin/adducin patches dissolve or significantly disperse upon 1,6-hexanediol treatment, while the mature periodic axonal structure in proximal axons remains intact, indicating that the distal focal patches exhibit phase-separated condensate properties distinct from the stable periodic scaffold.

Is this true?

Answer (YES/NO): NO